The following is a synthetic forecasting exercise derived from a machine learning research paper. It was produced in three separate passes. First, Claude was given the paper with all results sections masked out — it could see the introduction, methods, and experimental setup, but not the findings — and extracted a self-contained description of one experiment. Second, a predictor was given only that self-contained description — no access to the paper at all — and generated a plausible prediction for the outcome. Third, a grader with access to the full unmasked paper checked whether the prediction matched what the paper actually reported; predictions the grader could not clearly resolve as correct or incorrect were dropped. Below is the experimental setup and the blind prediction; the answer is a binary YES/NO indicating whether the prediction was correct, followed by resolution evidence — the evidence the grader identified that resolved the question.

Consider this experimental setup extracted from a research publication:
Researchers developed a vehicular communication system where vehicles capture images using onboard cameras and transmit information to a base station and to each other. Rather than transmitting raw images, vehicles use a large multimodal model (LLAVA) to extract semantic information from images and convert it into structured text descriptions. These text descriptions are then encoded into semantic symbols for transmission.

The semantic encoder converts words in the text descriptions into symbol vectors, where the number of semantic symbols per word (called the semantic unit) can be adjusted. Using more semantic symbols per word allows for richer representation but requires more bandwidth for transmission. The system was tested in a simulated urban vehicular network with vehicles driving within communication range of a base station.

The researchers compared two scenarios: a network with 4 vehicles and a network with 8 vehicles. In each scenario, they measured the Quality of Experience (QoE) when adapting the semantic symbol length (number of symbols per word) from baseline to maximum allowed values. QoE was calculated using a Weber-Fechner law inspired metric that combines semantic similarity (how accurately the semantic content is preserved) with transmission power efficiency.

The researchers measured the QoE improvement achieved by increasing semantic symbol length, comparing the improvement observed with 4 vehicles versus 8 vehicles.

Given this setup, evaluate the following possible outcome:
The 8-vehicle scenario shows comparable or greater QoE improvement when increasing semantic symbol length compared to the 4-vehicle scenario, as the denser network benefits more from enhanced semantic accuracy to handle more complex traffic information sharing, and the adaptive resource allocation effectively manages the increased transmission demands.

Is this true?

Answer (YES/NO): YES